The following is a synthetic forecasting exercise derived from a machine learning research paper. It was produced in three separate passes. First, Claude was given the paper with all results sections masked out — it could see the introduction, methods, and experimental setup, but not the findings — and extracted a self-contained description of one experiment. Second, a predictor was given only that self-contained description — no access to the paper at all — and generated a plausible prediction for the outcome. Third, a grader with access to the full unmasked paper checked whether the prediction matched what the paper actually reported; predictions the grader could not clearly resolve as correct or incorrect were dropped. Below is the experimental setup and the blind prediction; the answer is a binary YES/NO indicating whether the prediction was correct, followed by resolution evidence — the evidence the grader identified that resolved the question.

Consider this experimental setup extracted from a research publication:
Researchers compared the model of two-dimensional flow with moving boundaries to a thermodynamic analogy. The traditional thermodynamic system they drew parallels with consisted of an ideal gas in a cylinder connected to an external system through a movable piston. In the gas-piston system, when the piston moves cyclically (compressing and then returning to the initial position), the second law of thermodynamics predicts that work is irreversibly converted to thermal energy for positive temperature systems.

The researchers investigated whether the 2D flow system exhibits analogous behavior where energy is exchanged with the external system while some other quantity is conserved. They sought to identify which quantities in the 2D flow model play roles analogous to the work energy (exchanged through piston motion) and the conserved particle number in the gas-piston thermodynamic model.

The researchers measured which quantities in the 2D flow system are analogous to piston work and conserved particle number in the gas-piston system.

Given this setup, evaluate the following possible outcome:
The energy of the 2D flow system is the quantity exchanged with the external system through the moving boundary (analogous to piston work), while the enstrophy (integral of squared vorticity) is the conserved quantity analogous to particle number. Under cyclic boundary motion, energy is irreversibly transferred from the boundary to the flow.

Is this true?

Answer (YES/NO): YES